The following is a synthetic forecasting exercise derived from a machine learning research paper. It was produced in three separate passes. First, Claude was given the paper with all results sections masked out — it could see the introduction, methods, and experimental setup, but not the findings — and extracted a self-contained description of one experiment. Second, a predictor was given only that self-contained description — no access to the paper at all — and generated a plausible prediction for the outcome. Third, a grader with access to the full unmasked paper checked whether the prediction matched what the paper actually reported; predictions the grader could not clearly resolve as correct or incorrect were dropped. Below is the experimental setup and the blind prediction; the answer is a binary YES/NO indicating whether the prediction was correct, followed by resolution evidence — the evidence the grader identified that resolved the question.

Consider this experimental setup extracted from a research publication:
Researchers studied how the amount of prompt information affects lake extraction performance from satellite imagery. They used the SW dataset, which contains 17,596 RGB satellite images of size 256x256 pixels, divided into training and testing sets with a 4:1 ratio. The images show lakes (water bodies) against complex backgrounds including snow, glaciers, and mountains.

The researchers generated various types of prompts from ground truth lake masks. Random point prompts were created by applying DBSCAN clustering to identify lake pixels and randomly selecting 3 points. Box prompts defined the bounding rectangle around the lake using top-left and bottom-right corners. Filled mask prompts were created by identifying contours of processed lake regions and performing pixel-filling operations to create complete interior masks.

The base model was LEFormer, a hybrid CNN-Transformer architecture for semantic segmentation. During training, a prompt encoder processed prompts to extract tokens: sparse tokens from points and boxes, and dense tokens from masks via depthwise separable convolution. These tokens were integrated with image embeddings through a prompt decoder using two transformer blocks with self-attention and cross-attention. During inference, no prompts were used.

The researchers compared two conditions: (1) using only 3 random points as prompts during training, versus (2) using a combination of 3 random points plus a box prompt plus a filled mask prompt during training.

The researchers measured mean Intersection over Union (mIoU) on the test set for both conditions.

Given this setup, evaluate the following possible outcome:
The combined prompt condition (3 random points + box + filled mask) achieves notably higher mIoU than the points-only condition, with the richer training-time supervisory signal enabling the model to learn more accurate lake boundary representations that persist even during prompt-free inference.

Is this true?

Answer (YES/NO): NO